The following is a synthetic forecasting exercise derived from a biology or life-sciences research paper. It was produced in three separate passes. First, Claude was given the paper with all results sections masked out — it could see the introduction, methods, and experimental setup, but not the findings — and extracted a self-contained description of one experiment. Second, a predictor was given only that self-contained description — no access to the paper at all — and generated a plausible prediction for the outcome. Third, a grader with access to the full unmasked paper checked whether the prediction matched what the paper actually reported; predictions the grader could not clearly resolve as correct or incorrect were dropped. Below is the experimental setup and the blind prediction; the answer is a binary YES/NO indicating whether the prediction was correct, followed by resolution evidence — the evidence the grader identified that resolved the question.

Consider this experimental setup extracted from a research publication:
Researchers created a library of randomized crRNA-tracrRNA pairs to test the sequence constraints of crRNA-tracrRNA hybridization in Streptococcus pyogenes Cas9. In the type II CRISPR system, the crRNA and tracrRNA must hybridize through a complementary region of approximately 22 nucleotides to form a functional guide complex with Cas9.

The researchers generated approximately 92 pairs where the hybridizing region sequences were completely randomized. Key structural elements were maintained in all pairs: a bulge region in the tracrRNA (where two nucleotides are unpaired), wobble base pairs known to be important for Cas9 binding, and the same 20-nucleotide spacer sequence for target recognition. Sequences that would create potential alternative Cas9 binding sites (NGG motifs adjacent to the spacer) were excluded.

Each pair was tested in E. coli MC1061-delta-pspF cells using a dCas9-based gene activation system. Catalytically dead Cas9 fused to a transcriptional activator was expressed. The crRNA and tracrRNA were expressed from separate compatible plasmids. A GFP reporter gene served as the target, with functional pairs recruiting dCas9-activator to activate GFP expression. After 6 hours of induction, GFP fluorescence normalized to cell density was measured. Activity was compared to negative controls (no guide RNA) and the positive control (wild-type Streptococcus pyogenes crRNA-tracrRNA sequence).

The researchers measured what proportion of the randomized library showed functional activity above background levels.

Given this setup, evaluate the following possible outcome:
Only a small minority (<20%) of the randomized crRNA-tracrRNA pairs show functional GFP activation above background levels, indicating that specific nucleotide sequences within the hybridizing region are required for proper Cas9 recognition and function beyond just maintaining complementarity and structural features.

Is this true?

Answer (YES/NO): NO